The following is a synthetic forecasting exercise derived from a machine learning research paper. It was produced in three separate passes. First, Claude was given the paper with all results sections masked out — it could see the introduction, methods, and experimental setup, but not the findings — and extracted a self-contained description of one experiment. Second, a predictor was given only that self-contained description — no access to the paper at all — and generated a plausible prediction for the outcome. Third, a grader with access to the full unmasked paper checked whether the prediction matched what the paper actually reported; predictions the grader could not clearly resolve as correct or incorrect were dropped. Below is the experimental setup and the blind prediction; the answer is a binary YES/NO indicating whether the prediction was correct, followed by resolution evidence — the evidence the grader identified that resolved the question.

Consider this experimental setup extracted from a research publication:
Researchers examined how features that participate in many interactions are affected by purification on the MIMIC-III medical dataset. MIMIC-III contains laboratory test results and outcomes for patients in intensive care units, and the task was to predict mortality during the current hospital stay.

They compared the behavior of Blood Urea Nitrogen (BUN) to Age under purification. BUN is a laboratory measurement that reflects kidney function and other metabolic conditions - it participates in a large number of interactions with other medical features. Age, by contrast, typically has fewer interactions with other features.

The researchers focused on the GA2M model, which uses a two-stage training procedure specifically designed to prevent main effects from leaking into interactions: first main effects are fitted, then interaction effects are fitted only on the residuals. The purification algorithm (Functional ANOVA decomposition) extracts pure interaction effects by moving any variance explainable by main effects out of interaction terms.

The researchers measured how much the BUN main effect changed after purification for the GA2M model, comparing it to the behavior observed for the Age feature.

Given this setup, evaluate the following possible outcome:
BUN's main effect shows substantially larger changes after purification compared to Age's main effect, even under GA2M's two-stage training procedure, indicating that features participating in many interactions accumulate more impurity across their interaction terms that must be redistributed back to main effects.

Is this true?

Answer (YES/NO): YES